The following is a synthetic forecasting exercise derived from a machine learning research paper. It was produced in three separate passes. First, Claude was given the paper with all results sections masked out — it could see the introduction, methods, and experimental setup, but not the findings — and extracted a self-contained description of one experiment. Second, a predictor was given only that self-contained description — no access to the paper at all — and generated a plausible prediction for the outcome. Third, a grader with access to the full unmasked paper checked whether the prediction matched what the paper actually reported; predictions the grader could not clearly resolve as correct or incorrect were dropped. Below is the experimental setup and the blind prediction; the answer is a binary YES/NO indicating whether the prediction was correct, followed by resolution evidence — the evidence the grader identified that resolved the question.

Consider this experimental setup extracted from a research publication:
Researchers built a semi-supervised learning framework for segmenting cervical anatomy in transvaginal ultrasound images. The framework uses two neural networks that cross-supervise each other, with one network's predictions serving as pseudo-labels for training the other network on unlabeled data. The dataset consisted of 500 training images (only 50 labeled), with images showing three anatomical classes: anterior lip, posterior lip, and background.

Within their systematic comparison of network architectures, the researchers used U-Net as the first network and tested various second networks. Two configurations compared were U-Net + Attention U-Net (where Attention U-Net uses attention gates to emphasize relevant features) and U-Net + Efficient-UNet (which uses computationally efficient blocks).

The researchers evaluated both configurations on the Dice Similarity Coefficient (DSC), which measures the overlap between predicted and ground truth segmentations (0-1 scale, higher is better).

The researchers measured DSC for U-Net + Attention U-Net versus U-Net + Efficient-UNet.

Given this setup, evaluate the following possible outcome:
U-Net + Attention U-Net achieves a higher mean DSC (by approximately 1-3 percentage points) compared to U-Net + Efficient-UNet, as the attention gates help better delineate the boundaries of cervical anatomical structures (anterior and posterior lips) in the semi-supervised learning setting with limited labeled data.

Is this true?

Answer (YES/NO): NO